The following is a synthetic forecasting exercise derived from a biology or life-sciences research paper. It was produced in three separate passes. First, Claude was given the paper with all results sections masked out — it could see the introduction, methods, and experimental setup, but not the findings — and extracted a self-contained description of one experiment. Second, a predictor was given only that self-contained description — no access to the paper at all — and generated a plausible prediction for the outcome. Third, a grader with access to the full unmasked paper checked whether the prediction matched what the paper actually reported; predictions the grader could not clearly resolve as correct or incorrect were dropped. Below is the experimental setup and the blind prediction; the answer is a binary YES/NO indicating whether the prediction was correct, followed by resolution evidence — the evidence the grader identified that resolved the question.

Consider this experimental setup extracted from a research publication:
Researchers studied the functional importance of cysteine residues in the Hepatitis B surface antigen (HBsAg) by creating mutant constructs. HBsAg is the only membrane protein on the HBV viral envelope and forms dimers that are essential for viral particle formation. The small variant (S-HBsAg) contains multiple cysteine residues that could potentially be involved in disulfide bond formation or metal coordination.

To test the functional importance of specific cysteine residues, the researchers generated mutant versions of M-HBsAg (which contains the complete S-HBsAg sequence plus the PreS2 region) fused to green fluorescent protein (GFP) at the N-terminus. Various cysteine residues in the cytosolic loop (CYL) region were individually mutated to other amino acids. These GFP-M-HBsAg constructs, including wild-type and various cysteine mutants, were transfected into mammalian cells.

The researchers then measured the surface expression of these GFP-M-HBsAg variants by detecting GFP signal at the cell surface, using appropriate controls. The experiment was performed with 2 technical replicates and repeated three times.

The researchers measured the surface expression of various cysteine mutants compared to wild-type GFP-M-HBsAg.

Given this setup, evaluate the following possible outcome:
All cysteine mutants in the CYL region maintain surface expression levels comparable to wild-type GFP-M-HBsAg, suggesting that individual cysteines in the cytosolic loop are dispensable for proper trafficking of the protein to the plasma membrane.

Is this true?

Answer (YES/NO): NO